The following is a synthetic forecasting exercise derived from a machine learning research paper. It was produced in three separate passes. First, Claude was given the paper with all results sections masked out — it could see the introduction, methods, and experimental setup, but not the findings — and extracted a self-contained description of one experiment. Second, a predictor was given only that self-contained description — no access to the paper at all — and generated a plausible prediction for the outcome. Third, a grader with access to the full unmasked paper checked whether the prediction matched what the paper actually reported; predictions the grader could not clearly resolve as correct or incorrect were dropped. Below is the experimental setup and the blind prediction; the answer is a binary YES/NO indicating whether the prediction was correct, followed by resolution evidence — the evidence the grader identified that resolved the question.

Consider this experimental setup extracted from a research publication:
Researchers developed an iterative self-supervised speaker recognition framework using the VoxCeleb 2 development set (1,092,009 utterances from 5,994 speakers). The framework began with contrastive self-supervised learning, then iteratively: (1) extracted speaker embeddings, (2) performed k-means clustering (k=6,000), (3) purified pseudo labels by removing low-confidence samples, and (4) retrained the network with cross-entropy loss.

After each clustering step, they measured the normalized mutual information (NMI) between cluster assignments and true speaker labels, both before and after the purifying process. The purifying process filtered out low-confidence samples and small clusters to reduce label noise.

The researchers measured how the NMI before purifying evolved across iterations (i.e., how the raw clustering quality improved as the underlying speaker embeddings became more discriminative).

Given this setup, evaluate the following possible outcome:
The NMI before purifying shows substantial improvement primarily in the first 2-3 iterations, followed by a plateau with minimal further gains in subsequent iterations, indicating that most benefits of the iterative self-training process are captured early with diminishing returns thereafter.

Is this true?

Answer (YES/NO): NO